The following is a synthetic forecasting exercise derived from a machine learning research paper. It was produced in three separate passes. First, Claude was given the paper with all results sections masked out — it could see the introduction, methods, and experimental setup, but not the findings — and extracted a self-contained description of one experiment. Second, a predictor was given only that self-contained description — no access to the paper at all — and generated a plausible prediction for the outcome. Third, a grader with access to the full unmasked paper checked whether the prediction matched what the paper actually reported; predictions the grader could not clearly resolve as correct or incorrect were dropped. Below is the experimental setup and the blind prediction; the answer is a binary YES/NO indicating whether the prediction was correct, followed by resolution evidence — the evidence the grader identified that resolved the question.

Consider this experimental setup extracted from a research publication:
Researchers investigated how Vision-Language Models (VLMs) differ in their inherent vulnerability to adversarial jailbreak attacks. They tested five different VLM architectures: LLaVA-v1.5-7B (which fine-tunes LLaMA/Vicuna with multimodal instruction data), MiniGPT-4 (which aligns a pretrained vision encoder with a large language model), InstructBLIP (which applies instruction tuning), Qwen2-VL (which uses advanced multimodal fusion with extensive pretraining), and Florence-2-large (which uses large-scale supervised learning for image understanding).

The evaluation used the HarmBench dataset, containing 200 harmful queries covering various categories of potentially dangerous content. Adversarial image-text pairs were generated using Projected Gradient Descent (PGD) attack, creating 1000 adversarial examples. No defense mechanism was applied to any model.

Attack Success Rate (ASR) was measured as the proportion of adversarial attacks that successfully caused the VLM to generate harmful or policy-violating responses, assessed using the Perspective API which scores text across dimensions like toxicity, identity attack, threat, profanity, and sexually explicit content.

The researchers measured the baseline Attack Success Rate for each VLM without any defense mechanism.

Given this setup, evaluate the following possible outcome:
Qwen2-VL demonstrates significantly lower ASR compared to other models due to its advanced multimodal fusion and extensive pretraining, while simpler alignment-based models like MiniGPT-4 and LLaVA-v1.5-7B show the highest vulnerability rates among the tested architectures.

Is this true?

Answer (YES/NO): YES